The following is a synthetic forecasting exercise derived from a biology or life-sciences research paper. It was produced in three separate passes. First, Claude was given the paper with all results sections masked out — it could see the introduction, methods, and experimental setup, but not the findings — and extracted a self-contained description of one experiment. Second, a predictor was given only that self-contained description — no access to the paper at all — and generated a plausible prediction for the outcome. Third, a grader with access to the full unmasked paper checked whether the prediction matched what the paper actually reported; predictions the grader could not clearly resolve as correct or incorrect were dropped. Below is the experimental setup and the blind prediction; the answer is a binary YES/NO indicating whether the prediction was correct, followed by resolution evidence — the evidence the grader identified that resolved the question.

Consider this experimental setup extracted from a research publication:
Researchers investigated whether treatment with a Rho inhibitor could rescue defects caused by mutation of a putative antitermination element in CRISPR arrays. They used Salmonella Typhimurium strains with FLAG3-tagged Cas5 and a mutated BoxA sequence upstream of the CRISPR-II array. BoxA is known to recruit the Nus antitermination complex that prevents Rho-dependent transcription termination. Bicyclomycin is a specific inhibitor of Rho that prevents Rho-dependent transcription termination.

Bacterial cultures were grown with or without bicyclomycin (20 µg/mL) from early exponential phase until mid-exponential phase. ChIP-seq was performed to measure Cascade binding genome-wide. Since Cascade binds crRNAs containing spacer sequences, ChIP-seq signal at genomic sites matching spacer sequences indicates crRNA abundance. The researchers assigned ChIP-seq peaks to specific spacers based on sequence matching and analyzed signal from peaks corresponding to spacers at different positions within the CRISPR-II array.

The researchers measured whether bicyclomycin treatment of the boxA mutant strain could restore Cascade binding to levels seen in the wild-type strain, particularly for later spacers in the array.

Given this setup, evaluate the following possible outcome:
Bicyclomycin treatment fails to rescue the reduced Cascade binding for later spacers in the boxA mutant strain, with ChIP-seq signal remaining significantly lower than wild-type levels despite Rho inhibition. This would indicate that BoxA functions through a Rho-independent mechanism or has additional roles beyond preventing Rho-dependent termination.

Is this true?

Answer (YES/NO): NO